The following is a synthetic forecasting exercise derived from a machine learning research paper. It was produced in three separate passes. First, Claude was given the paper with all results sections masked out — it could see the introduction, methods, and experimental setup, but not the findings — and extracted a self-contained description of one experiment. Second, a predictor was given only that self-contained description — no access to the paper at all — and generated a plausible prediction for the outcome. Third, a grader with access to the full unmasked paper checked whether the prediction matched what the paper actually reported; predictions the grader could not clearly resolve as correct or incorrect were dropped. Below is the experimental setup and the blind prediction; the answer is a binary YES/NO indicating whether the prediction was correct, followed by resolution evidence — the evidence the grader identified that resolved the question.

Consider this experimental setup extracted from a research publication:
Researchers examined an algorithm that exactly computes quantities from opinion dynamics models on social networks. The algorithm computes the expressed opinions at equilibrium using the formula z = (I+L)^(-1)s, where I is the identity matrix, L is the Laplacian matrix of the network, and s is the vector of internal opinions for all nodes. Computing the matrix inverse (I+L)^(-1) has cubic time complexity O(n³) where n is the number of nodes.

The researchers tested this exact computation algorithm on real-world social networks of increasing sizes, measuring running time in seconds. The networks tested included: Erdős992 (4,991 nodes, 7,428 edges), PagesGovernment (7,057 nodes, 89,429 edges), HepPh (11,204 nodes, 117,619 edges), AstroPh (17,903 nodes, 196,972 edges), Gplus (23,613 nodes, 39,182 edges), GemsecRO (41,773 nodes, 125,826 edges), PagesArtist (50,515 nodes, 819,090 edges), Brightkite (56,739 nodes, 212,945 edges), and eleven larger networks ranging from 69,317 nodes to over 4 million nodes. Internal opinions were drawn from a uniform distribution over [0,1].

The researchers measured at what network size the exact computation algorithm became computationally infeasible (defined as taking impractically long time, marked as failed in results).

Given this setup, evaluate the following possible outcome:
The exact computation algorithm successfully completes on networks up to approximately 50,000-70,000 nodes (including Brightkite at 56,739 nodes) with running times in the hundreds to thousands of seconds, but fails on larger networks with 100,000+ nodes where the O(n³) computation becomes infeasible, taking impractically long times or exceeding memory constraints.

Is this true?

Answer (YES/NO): NO